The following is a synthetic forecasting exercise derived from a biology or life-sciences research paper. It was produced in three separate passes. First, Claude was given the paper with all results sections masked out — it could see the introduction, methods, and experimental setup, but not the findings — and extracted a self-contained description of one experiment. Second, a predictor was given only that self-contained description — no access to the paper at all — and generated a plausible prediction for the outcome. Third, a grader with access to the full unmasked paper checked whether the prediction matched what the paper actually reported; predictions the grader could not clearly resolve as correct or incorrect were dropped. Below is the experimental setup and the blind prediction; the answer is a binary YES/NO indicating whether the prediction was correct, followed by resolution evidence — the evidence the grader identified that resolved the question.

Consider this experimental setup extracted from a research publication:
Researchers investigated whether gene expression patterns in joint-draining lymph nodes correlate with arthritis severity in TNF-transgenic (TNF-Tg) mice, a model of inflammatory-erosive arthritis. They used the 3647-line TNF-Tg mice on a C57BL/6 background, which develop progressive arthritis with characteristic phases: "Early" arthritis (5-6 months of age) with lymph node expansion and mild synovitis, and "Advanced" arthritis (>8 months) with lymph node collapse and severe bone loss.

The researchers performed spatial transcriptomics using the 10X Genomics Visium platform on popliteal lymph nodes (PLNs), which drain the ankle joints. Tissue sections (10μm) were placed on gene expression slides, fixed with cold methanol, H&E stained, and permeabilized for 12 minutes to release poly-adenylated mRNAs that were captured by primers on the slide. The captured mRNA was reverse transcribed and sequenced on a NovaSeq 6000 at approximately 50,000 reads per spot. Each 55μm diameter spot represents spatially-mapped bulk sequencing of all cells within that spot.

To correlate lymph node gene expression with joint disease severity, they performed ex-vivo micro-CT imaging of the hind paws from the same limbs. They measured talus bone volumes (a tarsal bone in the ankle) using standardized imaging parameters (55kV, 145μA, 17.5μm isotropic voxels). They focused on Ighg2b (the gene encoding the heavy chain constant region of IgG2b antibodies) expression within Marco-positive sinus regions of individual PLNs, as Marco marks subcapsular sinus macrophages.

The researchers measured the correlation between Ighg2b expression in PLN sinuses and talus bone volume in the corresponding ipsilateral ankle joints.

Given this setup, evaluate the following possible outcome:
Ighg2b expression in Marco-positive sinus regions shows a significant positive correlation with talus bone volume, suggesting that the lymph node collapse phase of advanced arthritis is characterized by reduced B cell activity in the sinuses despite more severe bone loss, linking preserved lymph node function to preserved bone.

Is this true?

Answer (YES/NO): NO